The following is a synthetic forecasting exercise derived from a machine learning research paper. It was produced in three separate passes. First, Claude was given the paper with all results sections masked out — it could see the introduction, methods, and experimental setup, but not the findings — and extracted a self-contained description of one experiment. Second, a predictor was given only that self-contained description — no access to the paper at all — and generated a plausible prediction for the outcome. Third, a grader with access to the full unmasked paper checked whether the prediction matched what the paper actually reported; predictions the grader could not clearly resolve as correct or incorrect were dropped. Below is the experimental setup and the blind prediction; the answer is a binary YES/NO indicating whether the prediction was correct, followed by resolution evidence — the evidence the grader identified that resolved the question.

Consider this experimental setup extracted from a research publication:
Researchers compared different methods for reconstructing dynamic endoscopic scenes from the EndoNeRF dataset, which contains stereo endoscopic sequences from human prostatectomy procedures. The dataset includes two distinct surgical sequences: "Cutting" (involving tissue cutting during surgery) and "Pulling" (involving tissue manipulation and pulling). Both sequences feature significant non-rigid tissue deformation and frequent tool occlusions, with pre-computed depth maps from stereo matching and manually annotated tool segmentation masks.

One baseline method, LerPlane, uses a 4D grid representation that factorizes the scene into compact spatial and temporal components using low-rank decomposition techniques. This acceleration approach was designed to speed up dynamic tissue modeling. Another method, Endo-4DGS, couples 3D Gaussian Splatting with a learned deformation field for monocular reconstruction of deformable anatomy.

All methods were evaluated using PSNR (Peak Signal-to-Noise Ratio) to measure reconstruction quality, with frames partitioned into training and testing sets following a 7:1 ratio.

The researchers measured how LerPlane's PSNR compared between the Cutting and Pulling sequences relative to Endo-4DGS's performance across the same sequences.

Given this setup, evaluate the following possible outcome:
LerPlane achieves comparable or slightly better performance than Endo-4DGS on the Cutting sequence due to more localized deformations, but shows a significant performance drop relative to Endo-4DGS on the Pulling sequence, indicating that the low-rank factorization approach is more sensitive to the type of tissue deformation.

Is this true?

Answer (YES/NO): NO